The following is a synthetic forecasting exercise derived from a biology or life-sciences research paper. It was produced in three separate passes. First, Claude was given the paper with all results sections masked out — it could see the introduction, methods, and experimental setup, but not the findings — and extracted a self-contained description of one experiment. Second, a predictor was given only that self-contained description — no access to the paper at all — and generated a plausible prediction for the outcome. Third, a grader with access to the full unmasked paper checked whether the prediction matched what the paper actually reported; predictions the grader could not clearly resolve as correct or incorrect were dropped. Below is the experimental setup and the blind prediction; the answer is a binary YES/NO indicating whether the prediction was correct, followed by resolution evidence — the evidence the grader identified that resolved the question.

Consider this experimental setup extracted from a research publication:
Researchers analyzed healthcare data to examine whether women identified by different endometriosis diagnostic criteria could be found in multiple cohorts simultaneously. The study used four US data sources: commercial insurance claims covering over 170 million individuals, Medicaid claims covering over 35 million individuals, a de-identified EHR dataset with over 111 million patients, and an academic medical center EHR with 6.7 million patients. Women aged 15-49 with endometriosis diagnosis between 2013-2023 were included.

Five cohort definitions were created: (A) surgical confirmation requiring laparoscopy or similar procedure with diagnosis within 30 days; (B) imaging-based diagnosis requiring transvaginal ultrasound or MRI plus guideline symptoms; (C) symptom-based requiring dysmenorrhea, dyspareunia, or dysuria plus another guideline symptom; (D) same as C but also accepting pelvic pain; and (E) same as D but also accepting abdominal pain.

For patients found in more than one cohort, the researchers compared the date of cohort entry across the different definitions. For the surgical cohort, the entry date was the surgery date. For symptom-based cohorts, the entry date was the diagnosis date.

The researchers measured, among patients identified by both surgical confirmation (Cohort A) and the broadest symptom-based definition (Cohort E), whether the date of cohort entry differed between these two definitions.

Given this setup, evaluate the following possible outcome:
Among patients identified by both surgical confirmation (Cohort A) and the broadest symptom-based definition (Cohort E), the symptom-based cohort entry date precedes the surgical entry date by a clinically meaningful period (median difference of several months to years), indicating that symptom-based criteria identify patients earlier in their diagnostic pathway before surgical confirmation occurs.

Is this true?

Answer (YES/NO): NO